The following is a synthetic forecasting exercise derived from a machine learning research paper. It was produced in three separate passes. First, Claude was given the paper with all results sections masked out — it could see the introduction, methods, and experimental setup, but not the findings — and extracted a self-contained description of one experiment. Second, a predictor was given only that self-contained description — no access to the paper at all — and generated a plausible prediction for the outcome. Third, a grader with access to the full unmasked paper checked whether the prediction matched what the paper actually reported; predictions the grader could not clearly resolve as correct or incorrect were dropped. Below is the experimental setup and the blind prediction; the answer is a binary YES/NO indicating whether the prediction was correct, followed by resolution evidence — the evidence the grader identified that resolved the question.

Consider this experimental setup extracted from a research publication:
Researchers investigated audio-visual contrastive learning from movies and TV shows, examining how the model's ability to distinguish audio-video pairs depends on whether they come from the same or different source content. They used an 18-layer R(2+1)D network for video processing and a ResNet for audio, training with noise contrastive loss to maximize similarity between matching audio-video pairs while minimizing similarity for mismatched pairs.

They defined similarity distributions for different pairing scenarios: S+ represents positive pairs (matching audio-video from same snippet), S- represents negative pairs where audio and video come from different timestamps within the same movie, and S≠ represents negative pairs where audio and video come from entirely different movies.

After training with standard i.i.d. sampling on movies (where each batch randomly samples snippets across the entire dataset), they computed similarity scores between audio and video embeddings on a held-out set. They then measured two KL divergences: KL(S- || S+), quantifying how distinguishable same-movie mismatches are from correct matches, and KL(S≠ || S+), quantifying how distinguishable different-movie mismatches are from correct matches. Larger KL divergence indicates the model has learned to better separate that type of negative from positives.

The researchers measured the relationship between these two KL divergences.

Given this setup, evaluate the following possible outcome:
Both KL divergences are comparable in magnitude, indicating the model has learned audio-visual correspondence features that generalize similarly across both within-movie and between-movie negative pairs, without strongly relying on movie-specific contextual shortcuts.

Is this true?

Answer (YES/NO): NO